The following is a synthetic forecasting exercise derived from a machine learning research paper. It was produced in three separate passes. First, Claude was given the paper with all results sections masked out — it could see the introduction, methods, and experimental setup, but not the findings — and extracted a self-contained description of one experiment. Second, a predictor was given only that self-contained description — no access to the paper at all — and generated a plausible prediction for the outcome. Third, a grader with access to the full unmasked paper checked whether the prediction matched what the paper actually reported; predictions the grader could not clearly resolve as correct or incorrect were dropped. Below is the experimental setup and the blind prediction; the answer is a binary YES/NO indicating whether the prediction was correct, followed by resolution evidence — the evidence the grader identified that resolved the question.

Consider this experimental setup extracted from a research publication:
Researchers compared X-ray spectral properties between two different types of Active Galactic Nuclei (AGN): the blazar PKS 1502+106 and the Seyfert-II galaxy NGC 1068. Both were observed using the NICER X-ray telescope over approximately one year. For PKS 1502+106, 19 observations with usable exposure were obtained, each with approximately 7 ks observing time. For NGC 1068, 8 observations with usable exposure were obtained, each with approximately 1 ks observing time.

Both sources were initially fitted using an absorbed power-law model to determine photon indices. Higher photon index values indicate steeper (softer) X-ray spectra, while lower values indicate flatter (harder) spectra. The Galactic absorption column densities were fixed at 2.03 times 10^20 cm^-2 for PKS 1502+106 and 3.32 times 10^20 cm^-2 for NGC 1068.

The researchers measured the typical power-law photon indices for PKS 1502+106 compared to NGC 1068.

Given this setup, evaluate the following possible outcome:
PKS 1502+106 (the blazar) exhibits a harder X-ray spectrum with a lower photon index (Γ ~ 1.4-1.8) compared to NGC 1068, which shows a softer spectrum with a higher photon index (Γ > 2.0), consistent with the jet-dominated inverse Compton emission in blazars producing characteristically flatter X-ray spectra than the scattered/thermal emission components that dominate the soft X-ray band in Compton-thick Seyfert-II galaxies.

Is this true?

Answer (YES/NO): NO